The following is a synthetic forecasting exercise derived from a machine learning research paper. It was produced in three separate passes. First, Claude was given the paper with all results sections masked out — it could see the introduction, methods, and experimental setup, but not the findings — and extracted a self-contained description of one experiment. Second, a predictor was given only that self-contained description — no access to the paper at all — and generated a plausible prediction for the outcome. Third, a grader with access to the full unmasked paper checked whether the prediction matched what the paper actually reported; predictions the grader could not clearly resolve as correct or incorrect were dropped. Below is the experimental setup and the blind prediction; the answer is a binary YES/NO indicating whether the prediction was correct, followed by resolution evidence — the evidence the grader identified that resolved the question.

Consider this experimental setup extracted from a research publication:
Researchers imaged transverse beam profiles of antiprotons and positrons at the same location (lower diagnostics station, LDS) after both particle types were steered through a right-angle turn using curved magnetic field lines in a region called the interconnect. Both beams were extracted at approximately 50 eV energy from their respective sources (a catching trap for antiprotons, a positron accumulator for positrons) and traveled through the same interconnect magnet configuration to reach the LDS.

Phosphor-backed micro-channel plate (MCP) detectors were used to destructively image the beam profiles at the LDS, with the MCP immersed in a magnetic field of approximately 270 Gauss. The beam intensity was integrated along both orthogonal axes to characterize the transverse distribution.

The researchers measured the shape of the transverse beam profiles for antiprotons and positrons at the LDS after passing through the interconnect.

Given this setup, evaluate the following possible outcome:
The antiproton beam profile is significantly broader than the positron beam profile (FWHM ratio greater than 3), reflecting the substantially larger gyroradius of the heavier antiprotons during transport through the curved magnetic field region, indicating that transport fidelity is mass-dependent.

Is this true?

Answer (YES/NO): NO